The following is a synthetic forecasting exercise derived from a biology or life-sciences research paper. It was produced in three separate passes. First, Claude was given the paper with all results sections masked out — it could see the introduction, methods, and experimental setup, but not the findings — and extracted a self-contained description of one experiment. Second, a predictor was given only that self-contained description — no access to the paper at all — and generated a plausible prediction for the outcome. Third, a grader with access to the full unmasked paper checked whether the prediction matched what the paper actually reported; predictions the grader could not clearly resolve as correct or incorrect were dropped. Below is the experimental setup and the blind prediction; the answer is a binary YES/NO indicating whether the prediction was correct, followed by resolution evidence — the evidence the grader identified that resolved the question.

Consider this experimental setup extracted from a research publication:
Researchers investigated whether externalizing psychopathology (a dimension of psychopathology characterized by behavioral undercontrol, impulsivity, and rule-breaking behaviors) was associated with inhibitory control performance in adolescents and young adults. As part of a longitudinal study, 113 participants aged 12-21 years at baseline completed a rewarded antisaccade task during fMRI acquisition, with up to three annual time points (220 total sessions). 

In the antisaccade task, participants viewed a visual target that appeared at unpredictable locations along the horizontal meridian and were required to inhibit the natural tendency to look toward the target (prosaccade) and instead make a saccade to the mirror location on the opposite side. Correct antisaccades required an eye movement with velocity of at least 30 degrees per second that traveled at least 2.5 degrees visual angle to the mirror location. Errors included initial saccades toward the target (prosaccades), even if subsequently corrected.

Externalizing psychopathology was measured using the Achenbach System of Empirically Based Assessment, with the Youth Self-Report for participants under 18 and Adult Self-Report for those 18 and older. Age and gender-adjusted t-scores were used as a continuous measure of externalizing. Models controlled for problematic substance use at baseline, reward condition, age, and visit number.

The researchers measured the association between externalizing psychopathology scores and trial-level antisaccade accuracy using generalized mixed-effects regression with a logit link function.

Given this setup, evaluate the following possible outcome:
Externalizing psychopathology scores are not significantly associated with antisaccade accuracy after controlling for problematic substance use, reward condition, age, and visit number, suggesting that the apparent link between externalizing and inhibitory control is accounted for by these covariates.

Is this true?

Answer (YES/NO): NO